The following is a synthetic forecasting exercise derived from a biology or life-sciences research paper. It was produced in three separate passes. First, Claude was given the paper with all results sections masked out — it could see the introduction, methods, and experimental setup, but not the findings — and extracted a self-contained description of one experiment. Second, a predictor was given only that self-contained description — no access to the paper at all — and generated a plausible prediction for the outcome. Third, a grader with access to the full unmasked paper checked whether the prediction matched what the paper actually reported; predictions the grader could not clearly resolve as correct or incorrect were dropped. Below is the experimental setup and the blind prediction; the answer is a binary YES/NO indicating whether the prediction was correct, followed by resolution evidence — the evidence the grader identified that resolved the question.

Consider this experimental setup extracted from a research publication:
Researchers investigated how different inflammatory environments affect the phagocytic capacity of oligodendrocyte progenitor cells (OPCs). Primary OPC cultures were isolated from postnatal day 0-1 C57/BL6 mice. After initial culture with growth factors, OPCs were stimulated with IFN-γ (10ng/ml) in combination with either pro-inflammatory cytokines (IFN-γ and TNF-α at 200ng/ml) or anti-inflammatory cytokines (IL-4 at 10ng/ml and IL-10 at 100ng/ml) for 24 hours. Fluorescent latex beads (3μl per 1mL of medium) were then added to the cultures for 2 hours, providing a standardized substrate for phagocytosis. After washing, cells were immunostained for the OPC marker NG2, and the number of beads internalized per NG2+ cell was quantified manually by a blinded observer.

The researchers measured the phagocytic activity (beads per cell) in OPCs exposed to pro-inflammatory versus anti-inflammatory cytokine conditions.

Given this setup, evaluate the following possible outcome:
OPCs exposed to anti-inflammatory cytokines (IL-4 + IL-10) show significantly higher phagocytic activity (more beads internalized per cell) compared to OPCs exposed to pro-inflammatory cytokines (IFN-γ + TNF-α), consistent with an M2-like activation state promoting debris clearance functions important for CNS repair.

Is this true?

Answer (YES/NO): NO